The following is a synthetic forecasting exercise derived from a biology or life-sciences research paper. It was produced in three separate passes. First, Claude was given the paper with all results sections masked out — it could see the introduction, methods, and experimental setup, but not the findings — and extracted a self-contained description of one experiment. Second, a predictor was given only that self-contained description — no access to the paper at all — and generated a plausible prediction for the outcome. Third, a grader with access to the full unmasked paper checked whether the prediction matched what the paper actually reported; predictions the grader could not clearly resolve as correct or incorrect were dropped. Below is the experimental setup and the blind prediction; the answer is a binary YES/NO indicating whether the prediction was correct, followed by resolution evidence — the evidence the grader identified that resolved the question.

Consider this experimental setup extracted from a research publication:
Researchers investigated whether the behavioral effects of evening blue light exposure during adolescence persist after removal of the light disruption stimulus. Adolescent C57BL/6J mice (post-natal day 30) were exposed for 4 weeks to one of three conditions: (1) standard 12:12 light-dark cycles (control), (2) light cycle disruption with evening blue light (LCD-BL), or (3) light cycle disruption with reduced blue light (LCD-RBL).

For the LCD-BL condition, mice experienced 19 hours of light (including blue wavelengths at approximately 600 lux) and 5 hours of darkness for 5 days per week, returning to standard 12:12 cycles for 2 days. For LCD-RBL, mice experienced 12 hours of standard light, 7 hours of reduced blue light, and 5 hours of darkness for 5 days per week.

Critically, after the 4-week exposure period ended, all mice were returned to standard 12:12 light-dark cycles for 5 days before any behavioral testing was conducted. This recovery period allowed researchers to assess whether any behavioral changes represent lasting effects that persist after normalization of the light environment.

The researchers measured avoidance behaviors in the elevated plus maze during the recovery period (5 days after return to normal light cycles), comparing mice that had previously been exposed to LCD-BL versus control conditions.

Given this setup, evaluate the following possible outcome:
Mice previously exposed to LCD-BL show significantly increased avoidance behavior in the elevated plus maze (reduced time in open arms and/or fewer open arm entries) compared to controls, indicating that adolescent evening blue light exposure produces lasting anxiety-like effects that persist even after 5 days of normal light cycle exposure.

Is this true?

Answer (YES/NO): YES